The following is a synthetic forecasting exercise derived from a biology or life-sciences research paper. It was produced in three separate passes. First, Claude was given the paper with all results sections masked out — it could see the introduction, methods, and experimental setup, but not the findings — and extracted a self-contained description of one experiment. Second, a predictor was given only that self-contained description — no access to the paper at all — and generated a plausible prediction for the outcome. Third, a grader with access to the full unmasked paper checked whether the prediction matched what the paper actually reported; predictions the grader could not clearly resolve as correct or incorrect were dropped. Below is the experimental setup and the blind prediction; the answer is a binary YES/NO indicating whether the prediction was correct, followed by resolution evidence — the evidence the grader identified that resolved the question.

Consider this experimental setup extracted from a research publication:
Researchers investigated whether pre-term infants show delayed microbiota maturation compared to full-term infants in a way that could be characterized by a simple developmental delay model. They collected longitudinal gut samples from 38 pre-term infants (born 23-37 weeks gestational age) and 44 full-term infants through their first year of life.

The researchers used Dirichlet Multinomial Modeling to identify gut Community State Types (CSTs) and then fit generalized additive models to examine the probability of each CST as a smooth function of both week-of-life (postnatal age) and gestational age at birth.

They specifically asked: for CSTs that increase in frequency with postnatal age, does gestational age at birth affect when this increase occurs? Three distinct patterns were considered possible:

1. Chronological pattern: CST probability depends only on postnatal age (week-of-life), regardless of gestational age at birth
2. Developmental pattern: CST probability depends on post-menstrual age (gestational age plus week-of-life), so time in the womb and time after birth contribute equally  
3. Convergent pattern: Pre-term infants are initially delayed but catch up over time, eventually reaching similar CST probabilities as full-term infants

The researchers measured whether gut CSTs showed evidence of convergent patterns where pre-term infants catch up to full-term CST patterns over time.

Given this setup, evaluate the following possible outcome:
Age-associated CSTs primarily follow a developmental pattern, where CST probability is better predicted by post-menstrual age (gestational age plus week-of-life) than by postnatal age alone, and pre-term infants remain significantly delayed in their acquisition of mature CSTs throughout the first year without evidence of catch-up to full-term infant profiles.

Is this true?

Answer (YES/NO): NO